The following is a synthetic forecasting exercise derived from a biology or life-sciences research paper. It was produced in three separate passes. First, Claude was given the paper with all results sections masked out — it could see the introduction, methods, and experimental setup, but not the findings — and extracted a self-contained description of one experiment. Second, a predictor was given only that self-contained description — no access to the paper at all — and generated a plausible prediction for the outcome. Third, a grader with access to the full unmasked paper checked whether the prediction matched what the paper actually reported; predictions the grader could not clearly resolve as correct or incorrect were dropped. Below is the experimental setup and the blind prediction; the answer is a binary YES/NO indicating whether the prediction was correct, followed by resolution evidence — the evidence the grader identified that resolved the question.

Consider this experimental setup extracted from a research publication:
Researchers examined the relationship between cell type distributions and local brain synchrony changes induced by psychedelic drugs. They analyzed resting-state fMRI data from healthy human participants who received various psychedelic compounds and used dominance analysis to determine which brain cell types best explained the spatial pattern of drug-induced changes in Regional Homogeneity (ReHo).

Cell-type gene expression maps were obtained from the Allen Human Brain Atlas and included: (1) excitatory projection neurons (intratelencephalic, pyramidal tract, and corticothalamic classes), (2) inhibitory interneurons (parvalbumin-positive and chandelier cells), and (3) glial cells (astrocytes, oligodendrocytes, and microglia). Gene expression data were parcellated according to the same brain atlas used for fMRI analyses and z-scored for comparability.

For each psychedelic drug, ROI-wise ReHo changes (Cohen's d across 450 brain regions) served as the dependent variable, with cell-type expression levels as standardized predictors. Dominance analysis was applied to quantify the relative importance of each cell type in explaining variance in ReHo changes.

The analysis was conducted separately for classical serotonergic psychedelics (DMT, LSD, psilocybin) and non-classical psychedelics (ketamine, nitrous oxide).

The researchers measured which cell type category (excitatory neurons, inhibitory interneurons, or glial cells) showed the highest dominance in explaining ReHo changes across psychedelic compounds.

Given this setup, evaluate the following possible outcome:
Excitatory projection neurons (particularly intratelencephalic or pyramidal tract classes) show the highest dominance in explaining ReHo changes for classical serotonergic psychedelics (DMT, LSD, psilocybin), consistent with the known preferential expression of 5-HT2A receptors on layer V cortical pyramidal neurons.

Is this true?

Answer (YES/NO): NO